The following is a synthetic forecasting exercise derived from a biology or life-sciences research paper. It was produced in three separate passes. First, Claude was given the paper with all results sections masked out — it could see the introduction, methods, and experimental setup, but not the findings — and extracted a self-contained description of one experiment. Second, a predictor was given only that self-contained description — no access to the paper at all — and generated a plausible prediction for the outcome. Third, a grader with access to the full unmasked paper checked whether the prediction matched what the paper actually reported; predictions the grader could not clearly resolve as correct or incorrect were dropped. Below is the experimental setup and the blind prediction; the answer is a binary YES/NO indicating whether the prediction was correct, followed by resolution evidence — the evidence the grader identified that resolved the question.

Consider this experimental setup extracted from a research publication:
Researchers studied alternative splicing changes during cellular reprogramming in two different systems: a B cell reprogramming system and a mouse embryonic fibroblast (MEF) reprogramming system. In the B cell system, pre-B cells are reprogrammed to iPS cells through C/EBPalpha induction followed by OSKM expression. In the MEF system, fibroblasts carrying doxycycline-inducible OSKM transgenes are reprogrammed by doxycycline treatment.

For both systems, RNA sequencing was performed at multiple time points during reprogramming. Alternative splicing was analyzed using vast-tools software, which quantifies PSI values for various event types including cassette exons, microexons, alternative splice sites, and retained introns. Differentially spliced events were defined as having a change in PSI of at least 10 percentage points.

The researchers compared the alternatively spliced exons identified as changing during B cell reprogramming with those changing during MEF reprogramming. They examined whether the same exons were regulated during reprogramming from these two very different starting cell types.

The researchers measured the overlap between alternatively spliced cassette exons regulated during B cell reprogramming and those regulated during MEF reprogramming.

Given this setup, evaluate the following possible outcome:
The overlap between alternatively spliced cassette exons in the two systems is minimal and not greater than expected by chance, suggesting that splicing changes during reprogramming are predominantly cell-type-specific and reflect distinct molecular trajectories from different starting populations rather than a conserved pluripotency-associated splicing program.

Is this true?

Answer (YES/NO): NO